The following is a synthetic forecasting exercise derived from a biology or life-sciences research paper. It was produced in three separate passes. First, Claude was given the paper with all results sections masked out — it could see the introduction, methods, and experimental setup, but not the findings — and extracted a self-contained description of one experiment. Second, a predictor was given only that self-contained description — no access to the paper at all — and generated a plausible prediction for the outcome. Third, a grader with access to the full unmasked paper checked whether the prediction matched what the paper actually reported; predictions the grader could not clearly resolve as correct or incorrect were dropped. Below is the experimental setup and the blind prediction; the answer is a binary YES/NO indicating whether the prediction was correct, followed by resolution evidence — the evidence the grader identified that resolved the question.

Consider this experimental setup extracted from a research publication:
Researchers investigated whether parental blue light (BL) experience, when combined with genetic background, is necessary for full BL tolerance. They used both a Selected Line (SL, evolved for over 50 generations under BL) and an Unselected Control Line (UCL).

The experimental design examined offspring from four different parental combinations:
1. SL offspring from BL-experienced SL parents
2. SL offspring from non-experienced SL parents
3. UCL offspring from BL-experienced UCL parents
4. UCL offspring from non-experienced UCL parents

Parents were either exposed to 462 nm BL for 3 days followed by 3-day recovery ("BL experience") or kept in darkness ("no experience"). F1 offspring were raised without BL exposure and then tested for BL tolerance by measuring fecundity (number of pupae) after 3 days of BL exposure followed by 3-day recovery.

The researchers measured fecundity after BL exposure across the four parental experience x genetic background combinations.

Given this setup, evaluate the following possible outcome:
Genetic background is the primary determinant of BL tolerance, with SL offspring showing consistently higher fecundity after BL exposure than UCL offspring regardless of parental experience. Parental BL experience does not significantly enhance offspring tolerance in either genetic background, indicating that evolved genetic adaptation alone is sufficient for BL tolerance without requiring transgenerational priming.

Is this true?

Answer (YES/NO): NO